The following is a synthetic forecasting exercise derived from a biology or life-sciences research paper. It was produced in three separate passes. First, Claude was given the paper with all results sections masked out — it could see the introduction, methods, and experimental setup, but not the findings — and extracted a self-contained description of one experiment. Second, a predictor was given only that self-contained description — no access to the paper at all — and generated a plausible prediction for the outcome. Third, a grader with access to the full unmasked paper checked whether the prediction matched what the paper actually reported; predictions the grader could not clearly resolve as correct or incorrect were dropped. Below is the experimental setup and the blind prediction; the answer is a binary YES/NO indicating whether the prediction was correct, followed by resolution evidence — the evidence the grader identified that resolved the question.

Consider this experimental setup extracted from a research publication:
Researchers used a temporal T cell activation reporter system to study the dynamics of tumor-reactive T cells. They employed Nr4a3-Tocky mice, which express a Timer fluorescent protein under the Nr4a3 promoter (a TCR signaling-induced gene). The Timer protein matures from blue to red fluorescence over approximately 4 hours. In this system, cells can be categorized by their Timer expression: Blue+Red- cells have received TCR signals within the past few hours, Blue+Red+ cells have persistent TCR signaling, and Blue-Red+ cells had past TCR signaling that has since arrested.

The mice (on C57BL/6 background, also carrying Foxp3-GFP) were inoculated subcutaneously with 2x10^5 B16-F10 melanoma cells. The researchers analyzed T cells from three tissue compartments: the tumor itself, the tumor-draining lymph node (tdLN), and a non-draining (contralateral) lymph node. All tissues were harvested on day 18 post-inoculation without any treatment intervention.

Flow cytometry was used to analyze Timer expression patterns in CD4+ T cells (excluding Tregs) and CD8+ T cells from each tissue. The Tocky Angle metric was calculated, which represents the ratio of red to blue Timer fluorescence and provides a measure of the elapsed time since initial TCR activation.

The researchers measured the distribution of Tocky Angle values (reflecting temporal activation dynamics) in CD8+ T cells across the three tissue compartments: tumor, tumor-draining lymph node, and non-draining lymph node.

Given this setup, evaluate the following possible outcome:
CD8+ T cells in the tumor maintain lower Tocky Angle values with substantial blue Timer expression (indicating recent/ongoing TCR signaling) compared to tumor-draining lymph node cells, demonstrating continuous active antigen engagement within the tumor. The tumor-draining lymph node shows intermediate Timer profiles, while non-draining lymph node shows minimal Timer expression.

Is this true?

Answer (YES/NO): NO